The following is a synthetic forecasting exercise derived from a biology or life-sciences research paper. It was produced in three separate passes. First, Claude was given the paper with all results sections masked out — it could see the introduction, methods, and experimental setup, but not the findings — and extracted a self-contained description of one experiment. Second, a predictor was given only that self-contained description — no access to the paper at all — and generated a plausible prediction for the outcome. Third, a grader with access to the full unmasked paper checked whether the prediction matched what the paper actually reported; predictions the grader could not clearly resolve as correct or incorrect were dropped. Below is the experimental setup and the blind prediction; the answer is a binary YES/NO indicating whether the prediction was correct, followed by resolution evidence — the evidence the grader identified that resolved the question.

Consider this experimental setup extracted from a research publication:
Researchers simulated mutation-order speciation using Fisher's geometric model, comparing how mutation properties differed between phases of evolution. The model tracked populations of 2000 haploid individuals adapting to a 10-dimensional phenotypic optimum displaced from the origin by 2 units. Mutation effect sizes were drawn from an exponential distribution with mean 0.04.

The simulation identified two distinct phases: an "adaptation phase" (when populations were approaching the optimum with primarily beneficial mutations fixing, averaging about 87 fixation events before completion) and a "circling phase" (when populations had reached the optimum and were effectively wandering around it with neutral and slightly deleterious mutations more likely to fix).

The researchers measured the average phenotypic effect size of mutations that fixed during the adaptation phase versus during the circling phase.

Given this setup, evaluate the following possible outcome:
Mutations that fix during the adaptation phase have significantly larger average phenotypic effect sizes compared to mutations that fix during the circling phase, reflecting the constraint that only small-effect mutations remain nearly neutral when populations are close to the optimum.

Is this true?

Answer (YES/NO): YES